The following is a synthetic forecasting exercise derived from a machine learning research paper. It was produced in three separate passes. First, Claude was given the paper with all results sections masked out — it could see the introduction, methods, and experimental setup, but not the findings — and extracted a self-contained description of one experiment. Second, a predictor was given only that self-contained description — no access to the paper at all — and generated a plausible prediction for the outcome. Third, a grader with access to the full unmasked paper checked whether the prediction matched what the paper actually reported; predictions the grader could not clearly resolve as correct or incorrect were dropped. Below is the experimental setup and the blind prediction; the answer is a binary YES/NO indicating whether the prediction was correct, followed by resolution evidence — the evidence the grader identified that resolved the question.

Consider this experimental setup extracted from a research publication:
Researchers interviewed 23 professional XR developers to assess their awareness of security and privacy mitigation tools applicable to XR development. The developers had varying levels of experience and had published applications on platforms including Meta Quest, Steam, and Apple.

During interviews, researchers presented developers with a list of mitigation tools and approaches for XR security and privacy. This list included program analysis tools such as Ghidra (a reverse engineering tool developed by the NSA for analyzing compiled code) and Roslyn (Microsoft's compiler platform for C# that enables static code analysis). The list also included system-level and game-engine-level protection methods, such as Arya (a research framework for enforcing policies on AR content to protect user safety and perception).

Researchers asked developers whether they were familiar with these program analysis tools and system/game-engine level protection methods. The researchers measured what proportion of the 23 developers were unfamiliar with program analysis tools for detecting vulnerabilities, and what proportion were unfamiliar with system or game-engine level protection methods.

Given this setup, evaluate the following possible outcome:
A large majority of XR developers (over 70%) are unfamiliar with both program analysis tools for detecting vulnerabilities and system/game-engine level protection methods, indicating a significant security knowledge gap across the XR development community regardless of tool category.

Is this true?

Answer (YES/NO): NO